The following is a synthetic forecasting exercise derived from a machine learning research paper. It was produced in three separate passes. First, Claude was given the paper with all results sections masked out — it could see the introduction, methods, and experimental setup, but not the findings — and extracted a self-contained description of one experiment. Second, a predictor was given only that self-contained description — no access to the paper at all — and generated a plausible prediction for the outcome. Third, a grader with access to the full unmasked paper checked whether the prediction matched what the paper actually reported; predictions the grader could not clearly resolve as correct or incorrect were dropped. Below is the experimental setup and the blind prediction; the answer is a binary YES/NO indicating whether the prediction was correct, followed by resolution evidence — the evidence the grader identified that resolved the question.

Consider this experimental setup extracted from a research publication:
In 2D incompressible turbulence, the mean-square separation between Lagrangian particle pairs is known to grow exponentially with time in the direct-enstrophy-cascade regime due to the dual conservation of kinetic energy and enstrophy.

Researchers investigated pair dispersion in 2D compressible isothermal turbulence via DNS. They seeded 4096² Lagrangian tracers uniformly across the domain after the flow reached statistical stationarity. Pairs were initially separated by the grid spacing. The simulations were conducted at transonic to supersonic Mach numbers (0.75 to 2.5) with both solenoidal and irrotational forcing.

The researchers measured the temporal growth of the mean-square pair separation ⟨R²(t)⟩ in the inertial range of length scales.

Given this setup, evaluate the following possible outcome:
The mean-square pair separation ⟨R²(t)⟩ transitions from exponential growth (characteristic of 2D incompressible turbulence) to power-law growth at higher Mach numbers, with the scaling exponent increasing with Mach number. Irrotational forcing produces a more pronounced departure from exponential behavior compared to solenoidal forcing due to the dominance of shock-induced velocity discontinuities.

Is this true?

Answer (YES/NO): NO